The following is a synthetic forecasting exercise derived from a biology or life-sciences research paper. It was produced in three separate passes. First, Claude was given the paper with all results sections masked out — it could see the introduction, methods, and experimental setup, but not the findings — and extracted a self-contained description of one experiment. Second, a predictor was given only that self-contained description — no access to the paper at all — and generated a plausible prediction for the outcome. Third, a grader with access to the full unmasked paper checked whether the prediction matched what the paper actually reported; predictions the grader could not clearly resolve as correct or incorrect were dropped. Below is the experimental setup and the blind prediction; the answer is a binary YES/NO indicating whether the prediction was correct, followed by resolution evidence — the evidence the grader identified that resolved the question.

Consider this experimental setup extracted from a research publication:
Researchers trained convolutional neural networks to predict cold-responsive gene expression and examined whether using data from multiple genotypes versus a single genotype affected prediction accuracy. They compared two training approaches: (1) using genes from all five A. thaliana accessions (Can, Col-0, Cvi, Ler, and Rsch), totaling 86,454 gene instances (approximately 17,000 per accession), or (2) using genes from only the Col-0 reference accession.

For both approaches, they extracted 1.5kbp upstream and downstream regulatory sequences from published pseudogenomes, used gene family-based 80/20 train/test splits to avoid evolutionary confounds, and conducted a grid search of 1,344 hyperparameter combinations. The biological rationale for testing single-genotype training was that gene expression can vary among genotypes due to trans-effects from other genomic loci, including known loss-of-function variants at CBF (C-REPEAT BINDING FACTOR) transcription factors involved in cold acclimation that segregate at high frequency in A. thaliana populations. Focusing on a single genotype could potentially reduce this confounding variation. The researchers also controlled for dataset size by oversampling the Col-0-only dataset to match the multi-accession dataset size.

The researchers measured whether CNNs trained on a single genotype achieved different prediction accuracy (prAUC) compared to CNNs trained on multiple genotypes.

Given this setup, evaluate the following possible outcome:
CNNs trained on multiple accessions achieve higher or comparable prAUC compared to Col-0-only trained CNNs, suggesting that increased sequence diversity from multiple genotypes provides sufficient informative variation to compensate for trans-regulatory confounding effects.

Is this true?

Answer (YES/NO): NO